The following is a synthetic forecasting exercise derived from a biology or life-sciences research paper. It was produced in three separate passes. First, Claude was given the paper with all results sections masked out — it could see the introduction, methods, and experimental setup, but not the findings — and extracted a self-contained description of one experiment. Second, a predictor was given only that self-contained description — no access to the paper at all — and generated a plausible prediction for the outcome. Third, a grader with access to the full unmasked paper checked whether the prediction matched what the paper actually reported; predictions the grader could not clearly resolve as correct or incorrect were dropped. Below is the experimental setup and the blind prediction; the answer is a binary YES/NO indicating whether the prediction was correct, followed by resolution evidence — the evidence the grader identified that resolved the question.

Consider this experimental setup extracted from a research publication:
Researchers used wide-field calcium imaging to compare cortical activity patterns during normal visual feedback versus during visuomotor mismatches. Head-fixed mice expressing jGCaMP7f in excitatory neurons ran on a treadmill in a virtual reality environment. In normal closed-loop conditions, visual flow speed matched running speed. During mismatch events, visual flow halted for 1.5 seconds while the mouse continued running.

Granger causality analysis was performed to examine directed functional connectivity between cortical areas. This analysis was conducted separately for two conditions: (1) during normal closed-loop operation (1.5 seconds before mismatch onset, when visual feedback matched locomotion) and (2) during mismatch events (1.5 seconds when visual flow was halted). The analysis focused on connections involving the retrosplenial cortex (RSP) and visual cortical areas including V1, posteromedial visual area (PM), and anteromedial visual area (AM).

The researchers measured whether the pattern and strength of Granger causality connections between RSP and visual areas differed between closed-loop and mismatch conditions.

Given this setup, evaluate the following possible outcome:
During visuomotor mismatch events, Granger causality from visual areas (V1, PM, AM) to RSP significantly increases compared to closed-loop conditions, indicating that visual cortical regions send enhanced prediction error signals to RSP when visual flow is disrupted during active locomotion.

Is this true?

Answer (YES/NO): NO